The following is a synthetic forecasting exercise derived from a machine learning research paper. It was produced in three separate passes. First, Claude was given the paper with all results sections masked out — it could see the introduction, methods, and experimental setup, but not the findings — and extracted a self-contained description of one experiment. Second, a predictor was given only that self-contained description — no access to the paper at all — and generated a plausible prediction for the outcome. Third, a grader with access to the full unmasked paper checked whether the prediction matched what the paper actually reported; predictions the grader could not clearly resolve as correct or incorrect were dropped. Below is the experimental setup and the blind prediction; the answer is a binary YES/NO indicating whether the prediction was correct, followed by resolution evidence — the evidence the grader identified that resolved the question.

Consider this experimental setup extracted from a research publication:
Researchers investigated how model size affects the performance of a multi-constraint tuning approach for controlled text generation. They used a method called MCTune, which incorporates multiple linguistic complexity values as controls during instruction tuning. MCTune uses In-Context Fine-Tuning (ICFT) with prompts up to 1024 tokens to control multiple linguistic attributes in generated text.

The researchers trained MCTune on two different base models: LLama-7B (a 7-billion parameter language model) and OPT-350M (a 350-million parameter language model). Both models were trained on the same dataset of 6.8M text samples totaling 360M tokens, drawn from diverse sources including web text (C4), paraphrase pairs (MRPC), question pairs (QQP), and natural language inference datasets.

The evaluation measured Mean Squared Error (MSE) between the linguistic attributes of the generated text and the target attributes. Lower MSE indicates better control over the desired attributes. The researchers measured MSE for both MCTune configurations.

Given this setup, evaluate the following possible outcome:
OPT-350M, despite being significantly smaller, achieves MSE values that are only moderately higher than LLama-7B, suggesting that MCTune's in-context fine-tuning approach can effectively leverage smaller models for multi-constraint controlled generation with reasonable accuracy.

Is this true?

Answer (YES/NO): NO